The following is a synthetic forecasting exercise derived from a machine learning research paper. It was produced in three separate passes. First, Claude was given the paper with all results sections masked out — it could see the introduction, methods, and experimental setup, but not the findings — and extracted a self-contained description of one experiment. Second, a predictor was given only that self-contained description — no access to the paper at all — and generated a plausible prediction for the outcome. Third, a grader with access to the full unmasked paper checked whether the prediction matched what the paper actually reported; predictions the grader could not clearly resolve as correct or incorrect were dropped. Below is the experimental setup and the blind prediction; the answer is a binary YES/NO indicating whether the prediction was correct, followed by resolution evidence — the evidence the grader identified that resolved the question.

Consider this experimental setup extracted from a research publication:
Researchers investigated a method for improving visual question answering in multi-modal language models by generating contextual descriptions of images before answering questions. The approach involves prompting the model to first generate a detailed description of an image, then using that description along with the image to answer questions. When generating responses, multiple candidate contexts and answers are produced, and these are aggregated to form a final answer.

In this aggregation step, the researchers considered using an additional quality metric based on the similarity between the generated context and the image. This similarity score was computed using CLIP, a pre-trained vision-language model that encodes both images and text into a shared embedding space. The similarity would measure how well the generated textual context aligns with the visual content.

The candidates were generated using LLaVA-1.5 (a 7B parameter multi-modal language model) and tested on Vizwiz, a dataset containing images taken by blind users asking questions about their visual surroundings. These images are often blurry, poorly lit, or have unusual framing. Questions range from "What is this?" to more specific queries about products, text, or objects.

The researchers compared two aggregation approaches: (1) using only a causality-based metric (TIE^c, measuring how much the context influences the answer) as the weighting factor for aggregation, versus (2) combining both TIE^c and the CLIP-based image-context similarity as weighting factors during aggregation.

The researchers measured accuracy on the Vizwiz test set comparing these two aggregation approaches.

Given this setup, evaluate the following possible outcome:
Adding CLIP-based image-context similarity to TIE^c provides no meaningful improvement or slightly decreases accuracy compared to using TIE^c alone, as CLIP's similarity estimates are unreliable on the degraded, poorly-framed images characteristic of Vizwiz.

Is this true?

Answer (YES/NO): NO